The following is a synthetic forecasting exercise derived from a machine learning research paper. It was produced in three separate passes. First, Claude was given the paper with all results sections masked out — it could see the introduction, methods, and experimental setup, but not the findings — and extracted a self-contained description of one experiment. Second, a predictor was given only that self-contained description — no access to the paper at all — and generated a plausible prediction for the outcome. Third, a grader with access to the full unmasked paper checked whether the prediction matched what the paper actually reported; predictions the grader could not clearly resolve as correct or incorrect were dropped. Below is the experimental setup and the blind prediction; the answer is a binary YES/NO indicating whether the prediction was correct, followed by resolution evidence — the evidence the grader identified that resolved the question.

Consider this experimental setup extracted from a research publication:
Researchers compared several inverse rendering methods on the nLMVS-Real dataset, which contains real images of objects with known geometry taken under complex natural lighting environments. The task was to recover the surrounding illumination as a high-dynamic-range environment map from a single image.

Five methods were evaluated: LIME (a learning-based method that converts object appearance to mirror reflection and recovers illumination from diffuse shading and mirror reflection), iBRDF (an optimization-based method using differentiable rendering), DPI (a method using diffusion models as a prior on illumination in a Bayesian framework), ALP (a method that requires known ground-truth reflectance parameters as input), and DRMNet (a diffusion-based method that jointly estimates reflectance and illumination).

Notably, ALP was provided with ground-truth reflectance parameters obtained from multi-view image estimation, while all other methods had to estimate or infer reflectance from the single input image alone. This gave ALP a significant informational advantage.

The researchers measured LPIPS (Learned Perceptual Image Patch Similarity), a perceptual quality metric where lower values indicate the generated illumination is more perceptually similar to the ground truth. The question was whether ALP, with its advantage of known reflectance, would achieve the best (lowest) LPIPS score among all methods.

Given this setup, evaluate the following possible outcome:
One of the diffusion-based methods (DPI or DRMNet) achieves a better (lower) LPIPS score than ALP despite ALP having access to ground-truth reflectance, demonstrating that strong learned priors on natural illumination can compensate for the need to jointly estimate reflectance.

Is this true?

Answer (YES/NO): YES